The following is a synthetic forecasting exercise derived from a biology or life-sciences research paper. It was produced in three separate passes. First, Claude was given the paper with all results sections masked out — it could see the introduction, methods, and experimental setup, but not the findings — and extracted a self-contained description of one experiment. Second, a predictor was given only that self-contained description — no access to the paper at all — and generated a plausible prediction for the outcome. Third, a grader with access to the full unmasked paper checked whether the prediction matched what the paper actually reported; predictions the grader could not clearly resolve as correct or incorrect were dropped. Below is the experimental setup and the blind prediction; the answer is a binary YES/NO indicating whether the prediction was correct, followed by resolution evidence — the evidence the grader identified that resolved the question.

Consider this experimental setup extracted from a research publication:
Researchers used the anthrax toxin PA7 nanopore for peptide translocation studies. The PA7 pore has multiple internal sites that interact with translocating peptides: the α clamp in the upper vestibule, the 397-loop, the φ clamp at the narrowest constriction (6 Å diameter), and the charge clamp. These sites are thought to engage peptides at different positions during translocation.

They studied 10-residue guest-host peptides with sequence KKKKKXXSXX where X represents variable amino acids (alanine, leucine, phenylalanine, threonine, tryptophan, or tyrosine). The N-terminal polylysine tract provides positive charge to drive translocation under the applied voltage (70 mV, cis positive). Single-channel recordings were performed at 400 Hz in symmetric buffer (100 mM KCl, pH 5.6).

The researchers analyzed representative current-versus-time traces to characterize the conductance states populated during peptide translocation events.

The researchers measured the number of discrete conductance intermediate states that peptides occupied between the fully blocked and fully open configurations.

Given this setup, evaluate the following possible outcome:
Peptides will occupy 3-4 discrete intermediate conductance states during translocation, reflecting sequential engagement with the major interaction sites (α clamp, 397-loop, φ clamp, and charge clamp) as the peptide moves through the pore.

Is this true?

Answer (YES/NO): NO